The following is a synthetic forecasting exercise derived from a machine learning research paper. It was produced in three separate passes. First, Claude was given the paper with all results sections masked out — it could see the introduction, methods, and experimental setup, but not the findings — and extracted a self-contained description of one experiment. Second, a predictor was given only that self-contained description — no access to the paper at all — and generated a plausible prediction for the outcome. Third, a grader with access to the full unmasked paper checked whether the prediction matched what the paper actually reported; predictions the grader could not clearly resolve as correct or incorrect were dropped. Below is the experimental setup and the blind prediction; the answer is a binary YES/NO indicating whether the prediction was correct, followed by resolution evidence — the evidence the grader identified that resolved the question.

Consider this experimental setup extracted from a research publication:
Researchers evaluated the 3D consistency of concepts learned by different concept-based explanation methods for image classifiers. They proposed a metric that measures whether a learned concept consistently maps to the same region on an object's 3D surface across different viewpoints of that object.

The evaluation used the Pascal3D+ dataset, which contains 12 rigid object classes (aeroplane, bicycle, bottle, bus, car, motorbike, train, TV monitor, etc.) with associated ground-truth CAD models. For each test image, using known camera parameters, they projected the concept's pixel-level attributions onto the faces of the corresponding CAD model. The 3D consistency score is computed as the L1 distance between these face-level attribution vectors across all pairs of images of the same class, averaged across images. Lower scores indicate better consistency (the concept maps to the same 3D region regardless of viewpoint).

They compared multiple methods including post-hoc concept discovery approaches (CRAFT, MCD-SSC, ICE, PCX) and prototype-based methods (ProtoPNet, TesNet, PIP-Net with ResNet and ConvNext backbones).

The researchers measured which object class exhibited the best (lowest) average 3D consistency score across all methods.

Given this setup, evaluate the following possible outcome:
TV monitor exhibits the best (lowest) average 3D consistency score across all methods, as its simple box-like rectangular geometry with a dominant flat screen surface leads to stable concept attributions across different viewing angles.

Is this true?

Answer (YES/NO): YES